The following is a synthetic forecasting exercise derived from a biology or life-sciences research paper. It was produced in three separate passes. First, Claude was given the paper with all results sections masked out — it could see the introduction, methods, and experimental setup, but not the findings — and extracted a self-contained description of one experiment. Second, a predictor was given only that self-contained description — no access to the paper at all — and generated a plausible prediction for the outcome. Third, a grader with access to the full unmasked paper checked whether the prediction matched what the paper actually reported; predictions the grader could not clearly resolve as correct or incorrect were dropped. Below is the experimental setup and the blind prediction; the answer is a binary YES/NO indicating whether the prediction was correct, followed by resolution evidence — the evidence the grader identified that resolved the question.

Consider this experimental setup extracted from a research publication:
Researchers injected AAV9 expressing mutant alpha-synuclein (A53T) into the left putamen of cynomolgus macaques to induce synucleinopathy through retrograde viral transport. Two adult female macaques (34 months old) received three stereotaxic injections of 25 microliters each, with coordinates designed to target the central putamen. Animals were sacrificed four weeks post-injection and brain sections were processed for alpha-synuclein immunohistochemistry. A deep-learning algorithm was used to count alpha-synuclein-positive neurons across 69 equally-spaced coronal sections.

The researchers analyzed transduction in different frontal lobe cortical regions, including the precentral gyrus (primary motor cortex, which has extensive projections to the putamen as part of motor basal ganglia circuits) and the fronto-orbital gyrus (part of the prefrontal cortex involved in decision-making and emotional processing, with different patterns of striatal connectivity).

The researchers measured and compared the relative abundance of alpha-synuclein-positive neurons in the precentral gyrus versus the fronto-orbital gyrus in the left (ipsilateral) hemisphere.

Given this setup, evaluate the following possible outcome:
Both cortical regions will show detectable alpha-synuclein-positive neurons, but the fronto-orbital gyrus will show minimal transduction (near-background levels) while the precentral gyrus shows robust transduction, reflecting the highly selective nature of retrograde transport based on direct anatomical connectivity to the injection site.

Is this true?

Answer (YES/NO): YES